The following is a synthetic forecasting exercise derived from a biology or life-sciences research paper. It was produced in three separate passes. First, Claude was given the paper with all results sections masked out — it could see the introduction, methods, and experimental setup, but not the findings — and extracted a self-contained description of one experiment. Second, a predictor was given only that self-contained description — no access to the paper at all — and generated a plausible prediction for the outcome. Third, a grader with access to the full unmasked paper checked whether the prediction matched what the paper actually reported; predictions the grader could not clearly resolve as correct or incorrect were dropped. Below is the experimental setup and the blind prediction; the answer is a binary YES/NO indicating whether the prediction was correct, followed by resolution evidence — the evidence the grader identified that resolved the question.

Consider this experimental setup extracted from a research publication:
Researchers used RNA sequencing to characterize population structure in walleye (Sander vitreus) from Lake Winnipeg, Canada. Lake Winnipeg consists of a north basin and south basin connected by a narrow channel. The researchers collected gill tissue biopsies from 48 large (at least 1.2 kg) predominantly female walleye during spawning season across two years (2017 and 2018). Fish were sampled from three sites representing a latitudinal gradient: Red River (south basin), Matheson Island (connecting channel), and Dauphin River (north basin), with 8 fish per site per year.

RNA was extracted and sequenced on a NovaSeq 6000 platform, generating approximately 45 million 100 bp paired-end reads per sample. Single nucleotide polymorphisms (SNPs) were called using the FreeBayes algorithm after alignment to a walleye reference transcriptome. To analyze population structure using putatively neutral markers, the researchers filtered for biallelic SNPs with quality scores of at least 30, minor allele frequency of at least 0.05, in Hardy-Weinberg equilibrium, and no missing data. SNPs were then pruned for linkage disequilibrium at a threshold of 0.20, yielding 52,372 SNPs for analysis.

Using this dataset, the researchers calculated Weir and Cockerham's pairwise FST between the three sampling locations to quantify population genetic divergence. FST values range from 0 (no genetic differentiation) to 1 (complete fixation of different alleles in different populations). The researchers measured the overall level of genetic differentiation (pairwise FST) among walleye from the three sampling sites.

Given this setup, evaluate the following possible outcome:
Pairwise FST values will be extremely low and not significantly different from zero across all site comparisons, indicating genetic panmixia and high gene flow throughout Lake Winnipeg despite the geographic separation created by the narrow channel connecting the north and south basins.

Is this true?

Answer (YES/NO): NO